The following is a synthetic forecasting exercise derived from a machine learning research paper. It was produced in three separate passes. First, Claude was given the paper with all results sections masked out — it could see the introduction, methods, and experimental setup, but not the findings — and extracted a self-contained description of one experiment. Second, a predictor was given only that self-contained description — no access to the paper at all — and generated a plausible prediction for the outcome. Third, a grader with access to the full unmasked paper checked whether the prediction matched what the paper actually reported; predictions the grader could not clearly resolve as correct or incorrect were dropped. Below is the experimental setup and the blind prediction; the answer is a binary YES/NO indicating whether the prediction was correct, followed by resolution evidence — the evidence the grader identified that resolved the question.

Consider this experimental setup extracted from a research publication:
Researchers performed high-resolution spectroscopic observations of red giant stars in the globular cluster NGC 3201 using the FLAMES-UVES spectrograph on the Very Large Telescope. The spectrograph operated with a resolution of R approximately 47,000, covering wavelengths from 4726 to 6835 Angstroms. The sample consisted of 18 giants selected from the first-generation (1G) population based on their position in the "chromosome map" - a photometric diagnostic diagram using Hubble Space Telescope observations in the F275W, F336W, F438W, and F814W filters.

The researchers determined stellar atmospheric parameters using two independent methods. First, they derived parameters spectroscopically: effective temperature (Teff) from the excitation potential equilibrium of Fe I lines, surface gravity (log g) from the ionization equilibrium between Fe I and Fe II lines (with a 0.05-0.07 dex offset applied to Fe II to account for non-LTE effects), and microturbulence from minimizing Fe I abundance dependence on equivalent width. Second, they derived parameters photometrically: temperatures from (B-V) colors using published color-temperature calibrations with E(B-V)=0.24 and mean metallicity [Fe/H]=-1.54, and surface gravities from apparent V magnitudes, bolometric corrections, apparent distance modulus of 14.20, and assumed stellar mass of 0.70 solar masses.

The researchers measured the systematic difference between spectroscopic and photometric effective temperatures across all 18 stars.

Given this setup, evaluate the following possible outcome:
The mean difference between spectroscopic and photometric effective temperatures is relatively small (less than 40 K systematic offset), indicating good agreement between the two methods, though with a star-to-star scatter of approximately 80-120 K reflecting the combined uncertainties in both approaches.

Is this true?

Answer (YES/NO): NO